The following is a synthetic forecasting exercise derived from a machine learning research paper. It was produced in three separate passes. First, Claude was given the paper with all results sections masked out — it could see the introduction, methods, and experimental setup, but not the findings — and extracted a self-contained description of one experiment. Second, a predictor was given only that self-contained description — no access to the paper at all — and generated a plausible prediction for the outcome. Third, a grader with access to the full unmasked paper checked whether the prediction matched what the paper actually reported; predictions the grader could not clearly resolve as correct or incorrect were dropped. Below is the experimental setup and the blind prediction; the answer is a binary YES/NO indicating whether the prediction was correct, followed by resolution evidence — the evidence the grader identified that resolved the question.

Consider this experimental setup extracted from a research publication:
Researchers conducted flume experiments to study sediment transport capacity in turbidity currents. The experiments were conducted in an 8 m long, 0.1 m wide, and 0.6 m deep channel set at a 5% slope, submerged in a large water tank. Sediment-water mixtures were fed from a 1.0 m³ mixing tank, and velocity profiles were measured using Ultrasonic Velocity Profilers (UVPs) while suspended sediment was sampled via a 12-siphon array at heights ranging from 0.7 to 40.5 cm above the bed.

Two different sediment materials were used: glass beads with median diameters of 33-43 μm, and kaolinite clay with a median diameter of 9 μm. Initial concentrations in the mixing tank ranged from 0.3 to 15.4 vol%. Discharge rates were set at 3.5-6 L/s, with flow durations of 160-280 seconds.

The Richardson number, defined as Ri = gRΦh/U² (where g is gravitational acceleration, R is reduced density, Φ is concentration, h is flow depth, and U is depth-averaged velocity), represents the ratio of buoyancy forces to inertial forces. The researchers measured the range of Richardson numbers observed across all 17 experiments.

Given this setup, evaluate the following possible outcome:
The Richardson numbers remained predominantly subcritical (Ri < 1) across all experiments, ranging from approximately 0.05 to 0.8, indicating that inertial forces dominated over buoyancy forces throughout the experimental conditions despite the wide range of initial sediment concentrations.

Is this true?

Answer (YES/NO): NO